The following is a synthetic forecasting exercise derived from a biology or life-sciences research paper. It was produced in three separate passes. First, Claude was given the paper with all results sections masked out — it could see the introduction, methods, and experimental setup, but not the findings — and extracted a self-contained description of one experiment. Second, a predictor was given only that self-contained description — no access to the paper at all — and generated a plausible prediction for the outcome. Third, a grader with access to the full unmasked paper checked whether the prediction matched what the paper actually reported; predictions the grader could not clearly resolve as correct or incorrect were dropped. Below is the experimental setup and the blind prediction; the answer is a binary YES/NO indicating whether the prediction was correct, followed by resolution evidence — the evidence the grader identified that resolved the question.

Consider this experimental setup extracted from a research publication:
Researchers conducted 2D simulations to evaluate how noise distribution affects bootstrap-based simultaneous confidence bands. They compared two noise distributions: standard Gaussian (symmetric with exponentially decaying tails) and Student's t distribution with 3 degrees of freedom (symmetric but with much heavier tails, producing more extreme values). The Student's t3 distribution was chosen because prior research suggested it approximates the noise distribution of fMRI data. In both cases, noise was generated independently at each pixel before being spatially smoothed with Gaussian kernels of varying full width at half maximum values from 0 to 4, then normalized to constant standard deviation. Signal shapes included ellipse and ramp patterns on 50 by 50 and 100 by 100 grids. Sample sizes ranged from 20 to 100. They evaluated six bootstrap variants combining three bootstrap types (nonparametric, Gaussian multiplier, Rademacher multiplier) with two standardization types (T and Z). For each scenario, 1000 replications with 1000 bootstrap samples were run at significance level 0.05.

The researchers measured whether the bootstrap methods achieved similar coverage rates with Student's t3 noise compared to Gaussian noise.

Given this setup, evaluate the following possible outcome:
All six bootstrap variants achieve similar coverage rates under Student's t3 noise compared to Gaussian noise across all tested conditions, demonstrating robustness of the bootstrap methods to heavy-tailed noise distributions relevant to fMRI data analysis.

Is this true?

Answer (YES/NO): NO